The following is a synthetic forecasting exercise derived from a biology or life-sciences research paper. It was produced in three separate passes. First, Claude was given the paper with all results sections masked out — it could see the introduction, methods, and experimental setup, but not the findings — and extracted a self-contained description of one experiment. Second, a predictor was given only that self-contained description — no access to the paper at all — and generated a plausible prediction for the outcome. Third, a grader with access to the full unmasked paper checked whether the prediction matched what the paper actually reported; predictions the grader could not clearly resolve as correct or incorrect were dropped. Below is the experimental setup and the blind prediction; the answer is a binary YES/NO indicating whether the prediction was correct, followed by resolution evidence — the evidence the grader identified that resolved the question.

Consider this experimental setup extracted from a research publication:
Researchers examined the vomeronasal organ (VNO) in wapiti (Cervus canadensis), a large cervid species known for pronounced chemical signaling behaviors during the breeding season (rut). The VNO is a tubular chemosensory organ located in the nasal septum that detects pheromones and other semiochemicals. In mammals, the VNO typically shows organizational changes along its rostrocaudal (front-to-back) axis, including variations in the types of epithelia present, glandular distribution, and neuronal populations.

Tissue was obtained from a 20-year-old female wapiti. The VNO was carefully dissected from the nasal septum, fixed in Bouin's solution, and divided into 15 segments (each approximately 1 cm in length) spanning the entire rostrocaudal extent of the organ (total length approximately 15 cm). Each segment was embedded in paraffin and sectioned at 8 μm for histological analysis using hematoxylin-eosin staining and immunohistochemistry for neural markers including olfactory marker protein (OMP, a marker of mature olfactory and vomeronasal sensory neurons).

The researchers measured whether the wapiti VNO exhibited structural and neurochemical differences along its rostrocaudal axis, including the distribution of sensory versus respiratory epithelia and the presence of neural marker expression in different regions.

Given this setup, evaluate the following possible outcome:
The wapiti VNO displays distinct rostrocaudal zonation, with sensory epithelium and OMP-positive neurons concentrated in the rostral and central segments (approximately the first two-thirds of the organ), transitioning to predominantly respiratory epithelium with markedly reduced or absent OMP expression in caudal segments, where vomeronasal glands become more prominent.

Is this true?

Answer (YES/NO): NO